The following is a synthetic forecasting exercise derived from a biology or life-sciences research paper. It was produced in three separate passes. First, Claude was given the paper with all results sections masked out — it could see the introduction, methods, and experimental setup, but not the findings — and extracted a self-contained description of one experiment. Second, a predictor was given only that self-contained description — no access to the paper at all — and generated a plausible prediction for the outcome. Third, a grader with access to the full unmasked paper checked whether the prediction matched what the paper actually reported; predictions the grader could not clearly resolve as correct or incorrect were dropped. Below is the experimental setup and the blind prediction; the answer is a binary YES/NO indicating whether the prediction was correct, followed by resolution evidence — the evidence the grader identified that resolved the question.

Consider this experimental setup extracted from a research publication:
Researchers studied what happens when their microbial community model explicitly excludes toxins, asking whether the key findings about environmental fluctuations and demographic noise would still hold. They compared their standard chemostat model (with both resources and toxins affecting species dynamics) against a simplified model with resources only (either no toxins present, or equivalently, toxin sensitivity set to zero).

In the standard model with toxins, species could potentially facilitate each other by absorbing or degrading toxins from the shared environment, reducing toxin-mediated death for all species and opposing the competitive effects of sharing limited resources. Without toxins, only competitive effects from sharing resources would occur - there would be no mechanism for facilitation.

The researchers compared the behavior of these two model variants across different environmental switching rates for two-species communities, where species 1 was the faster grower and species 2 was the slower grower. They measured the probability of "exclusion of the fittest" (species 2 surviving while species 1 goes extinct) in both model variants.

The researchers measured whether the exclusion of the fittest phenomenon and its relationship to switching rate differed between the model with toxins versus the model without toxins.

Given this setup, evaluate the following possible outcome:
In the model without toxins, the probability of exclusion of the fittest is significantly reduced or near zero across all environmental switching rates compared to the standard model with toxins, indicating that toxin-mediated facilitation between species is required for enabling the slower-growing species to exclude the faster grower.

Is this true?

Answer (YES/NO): NO